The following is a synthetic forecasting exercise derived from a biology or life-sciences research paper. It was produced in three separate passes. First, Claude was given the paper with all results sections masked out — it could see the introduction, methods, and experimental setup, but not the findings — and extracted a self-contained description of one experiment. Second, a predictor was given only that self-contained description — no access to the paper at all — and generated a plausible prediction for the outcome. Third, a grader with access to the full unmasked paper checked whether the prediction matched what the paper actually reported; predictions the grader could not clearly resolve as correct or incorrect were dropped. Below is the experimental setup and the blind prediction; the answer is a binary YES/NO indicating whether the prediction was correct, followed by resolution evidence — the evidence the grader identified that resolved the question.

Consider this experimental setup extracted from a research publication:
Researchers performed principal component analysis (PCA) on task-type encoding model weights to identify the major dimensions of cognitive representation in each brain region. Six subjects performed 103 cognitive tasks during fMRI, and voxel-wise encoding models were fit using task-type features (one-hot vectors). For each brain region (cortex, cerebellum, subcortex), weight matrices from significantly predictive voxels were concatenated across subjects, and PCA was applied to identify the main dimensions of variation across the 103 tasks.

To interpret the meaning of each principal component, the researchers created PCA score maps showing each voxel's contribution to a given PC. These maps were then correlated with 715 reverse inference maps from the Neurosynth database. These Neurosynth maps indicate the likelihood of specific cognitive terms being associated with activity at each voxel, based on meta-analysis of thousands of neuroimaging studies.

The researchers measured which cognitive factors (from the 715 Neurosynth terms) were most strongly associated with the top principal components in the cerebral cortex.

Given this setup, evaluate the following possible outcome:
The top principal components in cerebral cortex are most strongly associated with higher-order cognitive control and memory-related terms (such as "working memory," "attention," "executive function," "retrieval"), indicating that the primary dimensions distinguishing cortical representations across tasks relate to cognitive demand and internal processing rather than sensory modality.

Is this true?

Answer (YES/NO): NO